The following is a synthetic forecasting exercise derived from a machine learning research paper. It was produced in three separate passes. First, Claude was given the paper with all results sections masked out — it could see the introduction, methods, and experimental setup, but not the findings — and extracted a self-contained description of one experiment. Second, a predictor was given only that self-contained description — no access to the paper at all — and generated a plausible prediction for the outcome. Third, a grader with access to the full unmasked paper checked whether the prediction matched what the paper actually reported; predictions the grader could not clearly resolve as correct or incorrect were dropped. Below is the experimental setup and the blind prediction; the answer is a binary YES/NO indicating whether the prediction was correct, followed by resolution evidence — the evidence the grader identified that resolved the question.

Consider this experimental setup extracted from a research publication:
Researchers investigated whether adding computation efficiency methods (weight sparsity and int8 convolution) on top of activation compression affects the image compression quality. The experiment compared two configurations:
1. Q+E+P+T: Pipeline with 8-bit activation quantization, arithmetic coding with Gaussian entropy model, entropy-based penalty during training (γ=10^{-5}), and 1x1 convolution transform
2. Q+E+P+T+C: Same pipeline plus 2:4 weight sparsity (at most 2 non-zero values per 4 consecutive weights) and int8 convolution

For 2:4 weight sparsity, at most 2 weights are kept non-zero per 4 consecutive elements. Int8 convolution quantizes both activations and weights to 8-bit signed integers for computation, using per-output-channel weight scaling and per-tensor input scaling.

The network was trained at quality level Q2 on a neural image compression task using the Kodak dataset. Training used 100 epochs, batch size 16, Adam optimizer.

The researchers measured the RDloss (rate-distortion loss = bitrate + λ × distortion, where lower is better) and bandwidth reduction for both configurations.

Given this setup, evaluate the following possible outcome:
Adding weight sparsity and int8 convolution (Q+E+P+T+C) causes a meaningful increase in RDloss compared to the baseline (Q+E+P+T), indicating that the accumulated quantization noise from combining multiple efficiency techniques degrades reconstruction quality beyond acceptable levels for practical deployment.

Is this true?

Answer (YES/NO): NO